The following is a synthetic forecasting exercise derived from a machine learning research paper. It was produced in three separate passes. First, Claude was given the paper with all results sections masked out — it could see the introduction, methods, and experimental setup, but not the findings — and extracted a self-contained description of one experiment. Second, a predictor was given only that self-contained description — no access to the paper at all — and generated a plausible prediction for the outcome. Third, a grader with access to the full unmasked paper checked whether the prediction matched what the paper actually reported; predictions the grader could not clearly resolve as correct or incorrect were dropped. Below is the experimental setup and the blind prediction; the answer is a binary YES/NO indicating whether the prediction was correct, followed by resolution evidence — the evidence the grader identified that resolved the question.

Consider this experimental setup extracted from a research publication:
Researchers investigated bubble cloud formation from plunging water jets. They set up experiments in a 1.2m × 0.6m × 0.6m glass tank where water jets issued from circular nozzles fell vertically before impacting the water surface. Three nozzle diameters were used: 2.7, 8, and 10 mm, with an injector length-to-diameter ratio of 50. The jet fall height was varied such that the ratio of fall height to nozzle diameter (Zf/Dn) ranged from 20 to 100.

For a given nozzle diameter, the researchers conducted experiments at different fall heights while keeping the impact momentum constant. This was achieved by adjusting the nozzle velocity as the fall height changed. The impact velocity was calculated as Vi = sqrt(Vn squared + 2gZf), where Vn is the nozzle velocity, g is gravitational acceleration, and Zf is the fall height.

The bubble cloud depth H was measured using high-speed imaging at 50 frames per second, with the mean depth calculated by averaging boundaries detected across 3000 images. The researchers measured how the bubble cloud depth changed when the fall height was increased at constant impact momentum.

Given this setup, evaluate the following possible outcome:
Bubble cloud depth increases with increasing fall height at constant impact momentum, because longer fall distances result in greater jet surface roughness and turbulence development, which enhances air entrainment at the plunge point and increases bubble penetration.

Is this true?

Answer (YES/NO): NO